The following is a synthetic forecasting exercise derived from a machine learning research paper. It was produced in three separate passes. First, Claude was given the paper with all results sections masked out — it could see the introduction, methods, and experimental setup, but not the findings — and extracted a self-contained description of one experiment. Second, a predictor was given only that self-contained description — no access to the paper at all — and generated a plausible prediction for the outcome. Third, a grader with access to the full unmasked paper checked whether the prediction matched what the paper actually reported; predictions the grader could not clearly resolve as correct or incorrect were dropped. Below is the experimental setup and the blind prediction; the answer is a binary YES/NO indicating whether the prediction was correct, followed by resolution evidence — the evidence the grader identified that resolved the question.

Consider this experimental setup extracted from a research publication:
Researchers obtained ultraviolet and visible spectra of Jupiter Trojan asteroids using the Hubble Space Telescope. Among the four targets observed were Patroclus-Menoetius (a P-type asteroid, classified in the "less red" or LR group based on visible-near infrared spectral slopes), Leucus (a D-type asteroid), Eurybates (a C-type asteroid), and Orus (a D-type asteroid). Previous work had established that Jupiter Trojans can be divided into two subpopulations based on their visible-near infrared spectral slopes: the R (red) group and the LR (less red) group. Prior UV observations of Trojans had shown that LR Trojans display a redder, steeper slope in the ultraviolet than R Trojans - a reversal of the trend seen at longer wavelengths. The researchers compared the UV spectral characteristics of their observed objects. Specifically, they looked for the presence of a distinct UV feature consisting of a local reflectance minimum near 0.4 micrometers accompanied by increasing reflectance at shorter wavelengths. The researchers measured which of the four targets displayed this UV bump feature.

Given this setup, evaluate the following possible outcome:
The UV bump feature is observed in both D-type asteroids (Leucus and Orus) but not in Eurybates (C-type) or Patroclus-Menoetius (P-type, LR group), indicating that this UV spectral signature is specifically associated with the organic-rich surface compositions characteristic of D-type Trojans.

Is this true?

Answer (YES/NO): NO